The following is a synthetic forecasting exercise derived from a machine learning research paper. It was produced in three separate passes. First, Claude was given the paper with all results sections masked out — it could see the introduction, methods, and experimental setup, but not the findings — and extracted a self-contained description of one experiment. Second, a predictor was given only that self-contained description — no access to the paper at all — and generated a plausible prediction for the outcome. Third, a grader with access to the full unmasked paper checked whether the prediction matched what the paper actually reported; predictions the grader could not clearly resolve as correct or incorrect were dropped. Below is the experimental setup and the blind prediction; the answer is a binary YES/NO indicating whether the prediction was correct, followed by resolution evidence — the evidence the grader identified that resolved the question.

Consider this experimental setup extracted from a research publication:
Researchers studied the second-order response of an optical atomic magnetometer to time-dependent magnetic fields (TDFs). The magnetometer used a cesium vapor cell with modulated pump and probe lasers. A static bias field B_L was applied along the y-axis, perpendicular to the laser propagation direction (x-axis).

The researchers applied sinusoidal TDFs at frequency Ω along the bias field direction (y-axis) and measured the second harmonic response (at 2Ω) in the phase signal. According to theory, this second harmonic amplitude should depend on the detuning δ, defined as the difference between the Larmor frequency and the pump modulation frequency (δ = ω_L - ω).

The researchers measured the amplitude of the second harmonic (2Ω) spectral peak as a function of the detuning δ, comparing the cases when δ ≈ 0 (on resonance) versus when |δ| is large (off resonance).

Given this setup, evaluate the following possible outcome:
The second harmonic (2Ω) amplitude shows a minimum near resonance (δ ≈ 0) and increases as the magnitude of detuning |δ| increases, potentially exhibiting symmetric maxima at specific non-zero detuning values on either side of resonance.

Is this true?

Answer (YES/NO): YES